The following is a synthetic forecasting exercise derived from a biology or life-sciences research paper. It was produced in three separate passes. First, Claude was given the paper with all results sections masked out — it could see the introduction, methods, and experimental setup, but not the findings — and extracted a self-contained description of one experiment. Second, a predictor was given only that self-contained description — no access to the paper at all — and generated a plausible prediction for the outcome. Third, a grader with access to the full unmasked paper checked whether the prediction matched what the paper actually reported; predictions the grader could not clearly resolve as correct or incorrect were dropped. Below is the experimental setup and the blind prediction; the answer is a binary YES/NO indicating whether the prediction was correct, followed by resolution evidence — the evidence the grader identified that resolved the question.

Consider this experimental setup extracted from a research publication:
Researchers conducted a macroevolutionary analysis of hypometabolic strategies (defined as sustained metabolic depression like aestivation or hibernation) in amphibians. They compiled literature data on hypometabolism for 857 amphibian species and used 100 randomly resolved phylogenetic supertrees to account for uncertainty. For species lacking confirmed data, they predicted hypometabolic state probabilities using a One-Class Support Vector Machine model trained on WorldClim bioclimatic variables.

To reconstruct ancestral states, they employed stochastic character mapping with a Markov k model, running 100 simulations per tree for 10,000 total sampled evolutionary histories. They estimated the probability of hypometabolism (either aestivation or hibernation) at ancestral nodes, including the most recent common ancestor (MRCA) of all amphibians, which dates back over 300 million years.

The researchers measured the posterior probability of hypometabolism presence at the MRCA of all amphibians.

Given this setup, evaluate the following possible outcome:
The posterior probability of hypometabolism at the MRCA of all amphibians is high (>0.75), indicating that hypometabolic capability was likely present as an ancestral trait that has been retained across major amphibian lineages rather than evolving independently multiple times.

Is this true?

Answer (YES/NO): NO